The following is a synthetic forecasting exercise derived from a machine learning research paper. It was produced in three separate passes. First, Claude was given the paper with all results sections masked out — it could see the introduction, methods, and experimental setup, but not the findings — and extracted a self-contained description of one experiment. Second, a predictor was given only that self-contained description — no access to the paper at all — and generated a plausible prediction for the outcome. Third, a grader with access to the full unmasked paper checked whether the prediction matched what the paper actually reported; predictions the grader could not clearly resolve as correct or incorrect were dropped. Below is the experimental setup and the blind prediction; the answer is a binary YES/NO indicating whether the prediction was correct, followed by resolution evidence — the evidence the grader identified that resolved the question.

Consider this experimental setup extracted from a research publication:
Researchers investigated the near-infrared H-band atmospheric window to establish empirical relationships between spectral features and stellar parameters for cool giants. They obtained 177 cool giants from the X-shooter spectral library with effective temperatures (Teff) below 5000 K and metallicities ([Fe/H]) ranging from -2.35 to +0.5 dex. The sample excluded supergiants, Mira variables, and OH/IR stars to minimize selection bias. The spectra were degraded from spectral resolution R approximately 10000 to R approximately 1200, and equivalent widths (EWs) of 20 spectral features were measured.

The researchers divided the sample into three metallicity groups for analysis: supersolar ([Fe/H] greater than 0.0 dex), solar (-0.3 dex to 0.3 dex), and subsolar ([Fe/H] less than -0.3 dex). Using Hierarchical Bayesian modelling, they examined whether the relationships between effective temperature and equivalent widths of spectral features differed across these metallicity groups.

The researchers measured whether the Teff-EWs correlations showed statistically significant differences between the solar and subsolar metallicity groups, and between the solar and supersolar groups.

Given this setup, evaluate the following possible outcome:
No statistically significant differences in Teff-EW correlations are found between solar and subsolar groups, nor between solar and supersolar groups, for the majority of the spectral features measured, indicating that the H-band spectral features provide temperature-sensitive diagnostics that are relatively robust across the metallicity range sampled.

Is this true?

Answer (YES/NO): NO